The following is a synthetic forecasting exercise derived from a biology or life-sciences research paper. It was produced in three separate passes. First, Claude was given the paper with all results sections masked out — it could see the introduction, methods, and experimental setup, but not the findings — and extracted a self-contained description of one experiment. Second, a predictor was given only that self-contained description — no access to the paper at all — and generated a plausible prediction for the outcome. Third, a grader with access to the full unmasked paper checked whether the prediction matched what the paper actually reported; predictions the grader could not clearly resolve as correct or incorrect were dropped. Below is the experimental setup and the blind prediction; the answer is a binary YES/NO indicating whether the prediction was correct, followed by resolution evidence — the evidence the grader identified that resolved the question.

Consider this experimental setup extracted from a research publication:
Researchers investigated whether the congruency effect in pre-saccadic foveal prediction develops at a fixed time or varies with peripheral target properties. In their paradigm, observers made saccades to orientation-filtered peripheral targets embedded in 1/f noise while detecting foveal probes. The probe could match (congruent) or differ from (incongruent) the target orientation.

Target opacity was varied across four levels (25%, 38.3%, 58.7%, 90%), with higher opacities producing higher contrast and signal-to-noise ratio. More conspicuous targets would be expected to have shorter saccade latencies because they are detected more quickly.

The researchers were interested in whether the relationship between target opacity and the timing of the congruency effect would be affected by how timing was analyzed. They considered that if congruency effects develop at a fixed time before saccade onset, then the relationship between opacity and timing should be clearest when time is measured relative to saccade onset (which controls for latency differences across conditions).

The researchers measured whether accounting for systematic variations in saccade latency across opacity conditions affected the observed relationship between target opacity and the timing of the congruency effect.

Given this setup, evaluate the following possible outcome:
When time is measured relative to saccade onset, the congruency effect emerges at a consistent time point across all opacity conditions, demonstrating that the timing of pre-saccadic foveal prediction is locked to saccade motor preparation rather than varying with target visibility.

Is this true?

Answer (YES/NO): NO